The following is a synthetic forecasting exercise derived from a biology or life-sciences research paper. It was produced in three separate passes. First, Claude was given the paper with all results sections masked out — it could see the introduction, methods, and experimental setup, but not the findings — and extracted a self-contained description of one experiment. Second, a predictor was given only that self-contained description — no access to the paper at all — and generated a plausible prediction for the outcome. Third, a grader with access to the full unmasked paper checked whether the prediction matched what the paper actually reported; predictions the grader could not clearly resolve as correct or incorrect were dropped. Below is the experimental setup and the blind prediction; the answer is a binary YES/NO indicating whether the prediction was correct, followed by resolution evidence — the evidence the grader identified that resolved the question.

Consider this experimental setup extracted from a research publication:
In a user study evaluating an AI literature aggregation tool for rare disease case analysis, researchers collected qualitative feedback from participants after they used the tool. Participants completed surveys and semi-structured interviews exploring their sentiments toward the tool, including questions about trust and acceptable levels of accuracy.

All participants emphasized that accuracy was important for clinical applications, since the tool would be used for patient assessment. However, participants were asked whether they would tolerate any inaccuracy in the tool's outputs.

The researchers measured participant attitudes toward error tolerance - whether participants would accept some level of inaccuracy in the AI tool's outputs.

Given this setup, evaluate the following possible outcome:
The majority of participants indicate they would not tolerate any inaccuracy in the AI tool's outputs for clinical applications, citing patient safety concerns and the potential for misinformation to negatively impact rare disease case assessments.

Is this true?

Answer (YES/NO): NO